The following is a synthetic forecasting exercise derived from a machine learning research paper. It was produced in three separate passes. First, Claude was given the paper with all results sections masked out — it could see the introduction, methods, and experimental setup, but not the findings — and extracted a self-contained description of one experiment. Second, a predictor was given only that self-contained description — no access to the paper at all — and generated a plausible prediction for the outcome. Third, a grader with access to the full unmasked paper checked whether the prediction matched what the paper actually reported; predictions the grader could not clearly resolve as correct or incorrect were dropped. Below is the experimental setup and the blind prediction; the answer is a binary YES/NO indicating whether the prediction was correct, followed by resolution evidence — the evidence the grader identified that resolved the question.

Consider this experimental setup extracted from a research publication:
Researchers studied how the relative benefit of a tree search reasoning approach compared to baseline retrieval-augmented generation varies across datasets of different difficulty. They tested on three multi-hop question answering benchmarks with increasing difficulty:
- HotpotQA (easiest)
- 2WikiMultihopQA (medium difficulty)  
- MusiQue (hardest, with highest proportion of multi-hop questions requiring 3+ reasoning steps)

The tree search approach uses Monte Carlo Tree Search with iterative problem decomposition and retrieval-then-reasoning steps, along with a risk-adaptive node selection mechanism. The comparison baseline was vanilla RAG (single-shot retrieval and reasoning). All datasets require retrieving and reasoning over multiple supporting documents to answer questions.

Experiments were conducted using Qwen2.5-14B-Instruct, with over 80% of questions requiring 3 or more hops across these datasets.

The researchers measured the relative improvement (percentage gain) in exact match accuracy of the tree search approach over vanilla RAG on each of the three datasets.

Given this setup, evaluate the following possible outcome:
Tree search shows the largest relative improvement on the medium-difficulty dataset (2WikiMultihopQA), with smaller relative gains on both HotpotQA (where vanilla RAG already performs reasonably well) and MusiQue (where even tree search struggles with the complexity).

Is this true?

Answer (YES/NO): NO